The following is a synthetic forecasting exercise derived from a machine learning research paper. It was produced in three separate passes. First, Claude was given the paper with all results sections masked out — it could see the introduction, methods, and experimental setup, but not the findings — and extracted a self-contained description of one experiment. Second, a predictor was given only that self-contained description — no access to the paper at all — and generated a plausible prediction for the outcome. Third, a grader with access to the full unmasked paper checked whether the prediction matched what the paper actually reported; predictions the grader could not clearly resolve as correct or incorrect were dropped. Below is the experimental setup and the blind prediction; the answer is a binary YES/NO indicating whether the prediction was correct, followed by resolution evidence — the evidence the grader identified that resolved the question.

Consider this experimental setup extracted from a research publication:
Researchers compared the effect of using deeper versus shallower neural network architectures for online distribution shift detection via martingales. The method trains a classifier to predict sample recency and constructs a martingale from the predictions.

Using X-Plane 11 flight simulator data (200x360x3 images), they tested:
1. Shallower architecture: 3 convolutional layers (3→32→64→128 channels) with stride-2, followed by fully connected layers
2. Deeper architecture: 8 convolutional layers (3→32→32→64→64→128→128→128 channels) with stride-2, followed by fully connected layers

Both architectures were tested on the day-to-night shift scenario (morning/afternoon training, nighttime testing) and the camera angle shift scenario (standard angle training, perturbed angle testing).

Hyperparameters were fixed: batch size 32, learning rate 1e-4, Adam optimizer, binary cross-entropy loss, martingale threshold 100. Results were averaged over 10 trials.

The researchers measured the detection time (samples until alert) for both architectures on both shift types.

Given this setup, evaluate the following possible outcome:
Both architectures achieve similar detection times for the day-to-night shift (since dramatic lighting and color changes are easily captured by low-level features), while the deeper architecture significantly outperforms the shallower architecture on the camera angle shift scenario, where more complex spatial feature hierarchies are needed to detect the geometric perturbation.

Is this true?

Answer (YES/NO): NO